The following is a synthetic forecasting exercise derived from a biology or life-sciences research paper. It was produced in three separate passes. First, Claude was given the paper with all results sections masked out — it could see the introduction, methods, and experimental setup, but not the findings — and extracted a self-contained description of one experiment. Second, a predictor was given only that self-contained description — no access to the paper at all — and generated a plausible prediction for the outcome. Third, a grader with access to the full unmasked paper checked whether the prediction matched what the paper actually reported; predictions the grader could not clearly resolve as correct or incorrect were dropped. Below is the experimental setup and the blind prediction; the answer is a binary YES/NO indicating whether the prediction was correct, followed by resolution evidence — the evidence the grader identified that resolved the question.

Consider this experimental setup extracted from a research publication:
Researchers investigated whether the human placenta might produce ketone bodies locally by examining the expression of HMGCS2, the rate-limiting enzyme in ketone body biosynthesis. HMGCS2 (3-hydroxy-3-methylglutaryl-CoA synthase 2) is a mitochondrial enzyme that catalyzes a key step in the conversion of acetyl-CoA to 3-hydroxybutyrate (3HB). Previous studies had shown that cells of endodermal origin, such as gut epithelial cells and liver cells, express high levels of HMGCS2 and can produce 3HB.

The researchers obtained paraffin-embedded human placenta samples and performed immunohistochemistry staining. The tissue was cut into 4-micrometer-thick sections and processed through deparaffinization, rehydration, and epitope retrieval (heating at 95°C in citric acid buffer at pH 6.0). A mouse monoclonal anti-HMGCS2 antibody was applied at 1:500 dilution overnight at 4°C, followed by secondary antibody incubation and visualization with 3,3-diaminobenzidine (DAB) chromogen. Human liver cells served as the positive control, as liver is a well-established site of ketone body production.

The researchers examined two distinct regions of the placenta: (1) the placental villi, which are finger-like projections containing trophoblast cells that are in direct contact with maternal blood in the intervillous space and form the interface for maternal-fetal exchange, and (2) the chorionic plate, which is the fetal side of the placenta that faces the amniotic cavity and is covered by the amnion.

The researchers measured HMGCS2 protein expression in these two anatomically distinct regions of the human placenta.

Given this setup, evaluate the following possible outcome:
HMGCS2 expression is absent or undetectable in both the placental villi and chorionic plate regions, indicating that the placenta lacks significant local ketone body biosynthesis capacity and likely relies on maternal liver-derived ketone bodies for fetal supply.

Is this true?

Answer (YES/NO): NO